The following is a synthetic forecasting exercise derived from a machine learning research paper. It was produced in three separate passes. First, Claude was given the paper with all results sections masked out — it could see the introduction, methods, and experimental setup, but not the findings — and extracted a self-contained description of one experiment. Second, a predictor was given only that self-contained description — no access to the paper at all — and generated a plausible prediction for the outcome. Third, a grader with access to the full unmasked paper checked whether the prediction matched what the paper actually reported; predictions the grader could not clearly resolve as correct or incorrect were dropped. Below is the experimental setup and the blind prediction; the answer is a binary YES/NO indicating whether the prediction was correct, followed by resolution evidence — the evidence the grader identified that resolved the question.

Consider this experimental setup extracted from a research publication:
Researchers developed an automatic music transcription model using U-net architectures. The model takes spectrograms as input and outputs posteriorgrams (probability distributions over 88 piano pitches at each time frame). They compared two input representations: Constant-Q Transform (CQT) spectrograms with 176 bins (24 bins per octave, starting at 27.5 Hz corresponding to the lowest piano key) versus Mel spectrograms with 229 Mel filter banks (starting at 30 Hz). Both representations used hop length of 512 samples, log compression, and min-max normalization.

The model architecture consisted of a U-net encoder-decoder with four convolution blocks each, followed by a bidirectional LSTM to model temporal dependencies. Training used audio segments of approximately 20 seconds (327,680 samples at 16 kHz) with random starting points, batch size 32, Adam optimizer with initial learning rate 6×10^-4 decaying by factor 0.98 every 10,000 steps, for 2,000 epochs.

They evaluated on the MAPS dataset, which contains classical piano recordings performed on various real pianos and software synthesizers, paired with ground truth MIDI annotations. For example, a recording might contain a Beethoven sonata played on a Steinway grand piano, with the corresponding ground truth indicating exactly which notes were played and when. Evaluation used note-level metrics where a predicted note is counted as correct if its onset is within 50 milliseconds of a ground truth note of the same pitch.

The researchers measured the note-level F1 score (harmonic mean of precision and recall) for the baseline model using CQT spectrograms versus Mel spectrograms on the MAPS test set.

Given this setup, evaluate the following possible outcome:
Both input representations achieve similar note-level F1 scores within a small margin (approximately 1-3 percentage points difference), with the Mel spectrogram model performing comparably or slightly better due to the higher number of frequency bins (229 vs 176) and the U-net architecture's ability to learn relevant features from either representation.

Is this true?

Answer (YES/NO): YES